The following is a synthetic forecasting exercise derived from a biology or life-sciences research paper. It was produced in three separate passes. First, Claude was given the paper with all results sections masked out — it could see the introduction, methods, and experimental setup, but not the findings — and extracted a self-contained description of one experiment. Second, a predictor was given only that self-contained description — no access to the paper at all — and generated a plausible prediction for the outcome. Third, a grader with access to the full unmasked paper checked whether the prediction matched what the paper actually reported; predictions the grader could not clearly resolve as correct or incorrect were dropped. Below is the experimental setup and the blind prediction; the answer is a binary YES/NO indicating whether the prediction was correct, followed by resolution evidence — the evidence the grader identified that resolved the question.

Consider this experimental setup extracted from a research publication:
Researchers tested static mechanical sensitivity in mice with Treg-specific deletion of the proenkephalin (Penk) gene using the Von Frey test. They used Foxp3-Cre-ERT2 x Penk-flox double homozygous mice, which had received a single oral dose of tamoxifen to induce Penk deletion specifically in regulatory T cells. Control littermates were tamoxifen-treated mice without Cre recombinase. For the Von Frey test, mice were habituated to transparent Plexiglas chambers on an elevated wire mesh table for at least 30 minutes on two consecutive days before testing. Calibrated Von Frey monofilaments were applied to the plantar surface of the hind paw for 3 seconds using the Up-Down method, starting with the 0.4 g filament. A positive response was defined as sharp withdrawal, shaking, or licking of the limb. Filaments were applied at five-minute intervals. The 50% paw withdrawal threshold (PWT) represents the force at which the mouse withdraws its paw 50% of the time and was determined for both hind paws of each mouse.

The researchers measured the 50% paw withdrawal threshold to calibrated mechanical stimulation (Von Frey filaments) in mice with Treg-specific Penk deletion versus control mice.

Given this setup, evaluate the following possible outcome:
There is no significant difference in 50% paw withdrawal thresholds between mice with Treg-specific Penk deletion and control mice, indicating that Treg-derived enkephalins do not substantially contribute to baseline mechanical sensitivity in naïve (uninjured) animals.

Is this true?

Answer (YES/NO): YES